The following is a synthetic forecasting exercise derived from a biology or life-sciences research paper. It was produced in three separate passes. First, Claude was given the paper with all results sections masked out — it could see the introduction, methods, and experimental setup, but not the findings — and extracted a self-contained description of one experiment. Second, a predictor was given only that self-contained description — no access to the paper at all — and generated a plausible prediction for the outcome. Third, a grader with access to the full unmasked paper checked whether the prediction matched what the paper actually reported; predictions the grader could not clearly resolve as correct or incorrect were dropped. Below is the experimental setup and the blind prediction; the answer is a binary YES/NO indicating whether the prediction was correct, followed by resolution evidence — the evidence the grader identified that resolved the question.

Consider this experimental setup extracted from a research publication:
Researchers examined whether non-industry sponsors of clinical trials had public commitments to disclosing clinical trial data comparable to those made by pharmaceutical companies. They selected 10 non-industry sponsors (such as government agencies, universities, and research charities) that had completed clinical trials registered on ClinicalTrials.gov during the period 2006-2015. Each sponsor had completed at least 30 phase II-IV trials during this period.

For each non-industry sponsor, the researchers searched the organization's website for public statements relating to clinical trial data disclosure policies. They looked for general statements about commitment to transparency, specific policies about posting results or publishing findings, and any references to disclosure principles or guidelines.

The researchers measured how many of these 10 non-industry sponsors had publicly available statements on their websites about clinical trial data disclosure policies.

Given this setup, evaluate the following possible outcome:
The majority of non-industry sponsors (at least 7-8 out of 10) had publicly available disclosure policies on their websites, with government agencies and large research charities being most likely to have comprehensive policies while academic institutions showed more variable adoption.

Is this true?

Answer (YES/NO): NO